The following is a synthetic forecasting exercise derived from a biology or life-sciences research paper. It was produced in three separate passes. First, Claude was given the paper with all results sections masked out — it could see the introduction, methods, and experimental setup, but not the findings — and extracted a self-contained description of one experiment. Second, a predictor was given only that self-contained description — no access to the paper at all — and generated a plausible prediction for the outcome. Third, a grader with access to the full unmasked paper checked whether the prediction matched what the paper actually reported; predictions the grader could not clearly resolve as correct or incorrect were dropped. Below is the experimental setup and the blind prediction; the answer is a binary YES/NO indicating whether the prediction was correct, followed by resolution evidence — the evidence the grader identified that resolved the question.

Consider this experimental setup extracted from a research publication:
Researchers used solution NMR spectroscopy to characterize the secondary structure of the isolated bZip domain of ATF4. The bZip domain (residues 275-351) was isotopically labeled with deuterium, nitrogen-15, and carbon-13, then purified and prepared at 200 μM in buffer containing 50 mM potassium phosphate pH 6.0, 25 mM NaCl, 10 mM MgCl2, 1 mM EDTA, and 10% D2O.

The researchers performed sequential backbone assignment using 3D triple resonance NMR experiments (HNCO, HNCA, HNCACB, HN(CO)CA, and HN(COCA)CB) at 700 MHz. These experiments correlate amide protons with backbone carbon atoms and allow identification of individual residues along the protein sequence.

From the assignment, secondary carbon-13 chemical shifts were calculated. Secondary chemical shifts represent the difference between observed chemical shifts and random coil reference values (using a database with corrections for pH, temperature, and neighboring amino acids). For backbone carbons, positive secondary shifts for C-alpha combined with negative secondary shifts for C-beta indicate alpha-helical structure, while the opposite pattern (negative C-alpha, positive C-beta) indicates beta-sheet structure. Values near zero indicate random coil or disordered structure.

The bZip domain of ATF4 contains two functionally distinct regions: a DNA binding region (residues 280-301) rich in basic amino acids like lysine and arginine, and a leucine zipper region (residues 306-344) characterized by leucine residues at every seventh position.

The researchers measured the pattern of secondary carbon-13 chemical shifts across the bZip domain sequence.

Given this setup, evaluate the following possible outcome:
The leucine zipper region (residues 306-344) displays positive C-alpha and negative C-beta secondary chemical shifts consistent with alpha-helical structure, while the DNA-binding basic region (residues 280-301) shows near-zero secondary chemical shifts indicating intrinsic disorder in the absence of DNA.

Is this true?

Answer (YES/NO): NO